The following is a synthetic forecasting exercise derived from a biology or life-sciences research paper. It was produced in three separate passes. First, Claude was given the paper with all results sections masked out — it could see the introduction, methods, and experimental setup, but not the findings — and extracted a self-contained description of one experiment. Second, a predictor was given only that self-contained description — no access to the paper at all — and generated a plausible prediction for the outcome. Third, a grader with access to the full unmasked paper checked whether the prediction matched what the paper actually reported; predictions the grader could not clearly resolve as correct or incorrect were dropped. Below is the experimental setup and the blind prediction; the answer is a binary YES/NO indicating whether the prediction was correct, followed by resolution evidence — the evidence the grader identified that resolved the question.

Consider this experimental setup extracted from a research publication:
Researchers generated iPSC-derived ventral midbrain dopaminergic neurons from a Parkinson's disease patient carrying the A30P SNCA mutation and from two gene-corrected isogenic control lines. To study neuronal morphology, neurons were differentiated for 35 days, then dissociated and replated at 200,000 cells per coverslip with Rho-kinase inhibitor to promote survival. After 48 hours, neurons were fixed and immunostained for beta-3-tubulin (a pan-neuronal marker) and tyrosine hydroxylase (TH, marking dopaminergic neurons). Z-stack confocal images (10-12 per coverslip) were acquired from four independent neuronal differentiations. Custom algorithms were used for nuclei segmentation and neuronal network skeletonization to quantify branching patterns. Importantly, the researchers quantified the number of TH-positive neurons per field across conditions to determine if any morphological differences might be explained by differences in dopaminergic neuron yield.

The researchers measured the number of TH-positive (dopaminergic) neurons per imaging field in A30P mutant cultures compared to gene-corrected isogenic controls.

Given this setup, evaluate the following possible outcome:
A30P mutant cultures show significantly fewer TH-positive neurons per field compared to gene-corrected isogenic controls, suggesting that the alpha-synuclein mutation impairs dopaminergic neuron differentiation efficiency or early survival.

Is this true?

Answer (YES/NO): NO